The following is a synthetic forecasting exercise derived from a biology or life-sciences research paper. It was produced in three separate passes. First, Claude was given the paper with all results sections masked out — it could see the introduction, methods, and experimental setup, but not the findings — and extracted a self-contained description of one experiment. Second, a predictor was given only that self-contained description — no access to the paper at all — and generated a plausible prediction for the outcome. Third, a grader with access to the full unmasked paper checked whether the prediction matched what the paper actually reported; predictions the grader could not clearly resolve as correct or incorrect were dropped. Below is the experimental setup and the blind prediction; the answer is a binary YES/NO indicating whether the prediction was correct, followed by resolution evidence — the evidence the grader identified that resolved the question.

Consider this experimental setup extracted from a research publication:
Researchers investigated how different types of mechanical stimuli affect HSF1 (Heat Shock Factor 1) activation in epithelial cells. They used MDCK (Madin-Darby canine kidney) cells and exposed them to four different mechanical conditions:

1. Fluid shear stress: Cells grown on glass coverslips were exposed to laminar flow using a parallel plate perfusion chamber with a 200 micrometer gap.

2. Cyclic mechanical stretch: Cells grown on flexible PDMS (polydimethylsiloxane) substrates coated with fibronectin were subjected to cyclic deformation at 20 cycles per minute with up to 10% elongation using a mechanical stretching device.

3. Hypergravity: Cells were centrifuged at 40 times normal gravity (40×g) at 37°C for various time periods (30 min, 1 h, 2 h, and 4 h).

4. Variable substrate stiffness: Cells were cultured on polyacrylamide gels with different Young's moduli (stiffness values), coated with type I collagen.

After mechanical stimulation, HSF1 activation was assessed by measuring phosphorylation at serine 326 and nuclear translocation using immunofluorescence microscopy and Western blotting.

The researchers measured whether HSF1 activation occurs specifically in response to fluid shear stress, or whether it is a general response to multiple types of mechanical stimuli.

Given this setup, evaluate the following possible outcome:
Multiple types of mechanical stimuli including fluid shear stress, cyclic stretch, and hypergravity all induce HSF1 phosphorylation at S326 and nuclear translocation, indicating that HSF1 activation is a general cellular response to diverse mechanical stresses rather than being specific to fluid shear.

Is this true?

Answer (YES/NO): YES